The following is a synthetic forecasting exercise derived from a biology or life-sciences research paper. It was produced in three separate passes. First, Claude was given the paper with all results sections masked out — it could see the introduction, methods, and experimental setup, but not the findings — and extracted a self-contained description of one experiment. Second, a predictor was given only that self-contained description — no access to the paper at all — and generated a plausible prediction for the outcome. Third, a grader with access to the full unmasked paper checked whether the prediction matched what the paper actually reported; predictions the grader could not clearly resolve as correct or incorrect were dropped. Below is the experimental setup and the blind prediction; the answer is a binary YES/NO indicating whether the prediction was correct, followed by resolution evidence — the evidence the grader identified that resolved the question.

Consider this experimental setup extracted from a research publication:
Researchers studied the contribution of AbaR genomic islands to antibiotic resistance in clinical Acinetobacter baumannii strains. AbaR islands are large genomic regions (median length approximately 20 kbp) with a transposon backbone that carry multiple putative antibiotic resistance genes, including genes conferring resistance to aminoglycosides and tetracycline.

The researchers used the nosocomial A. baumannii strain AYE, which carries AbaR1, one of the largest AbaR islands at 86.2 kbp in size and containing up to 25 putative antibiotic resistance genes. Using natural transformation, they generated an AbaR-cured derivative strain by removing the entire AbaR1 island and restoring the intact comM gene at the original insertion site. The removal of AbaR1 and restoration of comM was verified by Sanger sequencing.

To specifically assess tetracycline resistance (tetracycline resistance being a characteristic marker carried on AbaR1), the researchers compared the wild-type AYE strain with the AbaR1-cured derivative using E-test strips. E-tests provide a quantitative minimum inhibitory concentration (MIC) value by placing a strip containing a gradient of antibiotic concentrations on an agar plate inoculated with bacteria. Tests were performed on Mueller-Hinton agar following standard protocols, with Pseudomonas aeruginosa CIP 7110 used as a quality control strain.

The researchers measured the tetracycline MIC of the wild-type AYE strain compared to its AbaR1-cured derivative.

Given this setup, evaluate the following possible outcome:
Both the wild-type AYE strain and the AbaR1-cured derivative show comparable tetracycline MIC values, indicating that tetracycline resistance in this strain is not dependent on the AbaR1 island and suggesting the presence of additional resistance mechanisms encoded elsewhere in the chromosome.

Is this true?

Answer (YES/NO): NO